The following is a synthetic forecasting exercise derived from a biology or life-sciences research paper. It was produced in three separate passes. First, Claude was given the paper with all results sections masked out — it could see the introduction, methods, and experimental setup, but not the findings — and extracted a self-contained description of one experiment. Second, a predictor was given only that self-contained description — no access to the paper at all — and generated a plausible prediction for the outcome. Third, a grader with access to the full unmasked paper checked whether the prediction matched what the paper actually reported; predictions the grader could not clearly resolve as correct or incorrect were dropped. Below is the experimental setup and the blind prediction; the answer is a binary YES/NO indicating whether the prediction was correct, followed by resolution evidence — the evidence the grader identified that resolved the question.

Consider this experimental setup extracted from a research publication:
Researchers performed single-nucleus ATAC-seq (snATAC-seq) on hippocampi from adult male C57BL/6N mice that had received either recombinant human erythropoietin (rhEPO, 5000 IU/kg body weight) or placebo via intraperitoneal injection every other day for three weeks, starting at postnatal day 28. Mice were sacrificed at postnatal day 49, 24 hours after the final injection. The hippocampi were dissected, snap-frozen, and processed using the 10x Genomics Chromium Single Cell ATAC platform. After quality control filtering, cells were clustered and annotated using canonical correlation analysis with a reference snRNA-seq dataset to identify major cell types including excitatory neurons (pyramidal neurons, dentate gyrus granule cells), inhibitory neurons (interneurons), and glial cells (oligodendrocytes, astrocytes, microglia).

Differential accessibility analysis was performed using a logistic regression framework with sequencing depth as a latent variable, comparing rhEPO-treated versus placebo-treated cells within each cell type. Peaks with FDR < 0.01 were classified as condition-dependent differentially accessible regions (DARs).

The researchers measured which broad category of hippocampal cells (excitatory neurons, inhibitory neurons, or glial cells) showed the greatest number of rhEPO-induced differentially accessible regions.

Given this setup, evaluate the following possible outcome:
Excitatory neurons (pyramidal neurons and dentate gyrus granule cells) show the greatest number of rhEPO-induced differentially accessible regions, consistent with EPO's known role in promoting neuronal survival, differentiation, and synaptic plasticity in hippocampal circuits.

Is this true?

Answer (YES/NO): YES